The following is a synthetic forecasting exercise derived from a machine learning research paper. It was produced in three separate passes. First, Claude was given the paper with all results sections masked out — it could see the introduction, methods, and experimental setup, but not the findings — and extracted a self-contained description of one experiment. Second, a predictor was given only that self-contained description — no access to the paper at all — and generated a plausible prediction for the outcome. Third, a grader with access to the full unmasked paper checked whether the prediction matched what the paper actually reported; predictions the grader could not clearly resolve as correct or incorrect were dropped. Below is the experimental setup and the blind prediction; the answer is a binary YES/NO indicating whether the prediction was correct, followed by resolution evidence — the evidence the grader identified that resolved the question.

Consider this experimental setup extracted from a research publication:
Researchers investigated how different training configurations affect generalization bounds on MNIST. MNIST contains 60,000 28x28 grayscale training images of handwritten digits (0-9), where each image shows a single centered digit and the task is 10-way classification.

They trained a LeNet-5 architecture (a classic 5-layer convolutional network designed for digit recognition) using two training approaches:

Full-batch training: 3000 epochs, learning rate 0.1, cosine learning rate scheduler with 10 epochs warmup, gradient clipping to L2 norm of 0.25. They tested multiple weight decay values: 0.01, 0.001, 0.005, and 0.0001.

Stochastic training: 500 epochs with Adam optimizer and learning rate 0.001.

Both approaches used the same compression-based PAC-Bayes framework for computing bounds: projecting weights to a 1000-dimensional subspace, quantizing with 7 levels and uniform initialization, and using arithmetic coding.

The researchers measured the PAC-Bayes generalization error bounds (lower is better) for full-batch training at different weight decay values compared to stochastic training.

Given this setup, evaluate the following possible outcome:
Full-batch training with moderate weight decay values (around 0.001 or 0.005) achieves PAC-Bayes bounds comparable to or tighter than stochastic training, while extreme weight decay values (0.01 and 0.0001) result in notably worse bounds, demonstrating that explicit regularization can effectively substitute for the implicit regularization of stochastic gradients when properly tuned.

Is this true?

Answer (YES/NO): NO